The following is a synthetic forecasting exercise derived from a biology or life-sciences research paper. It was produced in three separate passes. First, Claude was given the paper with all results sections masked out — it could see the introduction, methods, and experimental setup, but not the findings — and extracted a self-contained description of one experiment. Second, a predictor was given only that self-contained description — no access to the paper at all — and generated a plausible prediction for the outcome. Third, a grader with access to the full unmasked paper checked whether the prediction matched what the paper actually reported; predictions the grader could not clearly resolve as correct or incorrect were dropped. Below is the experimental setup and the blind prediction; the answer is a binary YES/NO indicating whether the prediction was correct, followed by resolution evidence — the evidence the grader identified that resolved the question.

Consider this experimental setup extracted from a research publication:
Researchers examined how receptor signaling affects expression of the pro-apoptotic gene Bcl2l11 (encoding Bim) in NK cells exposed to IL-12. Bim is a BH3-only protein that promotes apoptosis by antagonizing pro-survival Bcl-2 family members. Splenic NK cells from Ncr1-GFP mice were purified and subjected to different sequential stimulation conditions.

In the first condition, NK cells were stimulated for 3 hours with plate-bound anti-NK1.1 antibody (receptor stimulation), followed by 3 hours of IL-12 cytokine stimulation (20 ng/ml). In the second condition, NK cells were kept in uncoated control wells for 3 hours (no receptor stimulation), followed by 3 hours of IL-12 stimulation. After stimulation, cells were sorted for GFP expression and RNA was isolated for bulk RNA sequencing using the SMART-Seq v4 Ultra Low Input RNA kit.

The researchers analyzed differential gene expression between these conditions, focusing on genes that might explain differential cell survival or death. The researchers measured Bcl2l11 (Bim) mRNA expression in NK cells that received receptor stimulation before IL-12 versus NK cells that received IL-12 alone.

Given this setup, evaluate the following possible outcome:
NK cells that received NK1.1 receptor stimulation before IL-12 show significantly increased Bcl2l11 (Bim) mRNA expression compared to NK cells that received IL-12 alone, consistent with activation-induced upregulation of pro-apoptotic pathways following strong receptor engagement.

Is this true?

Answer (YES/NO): NO